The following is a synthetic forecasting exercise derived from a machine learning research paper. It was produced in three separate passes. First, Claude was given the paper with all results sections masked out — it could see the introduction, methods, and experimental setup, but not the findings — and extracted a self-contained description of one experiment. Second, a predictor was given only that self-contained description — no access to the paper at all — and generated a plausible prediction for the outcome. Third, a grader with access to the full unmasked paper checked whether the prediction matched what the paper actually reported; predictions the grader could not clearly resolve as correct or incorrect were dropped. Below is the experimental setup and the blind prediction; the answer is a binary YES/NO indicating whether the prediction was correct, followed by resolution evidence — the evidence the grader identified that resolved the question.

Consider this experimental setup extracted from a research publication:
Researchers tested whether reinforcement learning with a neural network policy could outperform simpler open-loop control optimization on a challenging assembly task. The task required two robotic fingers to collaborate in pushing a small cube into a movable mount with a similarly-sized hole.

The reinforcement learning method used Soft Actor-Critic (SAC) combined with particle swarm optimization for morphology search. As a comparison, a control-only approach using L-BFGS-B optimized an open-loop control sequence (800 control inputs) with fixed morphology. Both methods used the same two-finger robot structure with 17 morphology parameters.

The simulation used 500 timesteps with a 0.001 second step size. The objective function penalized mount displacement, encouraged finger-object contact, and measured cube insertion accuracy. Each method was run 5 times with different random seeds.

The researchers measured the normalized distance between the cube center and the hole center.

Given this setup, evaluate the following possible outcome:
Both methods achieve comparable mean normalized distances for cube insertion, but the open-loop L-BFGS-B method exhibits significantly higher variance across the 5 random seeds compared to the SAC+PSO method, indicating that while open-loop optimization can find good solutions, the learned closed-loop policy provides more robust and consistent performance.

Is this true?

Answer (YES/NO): NO